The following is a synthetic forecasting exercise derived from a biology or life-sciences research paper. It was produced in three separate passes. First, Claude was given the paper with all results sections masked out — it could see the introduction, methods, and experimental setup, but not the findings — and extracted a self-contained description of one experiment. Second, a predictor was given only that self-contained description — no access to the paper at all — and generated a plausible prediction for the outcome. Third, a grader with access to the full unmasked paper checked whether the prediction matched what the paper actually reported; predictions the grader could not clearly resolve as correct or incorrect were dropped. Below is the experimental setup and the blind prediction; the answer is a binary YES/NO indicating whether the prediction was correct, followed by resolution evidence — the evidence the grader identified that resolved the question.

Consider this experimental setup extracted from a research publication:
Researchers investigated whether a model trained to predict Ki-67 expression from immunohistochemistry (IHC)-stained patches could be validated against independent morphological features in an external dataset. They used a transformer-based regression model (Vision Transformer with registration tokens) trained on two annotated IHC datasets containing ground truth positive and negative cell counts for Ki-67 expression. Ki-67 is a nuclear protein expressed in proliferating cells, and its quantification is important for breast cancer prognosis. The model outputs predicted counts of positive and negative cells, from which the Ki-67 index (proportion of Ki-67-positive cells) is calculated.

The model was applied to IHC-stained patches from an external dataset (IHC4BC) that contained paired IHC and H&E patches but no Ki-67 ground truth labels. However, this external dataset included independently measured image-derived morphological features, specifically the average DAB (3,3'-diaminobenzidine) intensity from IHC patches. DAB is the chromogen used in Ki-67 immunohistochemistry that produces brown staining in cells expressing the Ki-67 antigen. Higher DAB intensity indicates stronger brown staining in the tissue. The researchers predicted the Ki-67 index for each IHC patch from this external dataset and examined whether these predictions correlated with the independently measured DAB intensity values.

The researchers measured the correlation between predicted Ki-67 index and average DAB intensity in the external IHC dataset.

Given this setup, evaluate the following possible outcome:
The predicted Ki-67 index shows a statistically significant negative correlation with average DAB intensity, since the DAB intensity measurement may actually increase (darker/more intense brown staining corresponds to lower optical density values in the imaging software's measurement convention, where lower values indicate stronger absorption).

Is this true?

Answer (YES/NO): NO